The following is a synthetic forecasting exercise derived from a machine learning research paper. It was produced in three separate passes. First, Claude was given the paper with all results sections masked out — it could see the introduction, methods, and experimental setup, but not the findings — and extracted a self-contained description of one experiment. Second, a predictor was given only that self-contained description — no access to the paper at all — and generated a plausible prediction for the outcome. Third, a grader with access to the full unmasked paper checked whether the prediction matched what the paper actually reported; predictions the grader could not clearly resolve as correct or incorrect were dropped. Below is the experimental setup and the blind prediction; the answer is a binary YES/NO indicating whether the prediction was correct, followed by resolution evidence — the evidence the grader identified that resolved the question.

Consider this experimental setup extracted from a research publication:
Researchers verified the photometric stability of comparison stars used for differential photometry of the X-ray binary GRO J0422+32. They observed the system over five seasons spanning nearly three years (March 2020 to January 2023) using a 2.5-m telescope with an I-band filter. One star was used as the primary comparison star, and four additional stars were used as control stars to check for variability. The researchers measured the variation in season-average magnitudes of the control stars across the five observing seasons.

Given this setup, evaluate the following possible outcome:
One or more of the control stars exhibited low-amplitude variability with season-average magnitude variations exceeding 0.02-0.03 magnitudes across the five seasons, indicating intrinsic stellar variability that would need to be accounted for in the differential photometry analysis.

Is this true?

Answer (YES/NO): NO